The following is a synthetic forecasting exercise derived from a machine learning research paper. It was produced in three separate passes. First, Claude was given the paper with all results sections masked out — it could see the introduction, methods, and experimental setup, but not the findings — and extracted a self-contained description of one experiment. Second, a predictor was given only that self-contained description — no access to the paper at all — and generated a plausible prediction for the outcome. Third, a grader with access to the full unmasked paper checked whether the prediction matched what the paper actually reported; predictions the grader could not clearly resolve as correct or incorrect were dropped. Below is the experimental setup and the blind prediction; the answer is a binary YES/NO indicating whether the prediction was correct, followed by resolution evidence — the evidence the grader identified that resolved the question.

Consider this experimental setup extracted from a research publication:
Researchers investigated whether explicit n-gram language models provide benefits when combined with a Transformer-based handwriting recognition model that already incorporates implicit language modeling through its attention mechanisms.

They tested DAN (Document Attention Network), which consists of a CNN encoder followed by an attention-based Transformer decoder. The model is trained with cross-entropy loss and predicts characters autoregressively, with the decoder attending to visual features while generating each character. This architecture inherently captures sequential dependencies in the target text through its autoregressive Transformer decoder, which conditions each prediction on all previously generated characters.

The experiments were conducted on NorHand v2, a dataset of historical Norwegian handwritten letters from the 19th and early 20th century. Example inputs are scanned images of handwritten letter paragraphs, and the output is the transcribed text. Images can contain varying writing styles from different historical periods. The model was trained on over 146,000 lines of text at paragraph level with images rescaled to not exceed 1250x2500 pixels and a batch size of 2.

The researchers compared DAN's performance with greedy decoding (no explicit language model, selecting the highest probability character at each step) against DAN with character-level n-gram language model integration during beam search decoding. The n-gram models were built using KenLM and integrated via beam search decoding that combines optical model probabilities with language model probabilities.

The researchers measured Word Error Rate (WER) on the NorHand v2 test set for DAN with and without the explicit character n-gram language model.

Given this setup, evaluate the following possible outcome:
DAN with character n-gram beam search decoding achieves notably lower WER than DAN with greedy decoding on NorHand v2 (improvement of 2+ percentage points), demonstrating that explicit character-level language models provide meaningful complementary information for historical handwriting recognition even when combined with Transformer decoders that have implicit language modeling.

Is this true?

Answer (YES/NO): YES